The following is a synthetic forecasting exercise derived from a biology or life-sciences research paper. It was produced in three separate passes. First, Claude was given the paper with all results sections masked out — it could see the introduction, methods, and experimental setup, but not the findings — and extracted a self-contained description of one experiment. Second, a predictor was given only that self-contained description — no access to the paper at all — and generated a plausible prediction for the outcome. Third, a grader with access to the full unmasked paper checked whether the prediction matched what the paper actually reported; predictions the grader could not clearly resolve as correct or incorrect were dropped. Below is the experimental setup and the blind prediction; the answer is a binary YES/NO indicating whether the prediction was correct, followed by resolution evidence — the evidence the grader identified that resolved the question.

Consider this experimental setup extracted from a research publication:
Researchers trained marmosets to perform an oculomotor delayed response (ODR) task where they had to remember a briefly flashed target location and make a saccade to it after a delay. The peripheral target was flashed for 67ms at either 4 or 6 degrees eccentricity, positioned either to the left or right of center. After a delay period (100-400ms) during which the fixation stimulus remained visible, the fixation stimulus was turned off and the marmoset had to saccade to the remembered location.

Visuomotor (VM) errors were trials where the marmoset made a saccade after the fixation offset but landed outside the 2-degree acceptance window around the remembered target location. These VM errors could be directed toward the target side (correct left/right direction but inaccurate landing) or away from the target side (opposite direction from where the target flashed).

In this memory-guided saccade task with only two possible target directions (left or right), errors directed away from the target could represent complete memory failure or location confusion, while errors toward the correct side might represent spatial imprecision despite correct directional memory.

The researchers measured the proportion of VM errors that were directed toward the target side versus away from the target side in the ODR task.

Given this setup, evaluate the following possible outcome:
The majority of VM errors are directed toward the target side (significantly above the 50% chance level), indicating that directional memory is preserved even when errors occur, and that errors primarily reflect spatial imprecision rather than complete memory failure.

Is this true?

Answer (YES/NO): NO